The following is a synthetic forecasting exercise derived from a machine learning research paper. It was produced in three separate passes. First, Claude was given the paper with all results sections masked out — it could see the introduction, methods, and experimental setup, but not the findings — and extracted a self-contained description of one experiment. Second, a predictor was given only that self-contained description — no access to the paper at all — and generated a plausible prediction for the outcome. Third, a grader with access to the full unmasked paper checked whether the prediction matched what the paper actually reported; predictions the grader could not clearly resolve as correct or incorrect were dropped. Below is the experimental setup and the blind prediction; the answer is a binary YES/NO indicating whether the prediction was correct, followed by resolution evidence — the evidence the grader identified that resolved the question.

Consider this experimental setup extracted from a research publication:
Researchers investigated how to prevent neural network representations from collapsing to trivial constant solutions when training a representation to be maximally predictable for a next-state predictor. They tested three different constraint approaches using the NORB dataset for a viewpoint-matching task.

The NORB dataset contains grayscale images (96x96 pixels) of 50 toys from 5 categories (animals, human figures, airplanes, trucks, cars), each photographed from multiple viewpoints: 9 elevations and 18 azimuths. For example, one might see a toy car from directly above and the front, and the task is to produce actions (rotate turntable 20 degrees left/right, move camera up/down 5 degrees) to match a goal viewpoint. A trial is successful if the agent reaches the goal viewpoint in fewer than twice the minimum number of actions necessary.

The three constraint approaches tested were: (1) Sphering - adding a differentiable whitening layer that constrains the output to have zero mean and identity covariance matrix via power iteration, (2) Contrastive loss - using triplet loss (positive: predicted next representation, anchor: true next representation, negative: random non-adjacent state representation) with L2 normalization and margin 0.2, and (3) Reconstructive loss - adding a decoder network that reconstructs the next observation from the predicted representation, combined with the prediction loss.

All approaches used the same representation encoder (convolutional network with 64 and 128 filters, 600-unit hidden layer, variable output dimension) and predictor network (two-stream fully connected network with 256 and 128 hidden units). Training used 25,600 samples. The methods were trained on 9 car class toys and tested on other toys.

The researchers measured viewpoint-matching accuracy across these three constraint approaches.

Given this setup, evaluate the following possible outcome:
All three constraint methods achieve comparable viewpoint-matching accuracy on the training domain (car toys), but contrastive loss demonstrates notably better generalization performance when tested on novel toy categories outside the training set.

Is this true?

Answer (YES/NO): NO